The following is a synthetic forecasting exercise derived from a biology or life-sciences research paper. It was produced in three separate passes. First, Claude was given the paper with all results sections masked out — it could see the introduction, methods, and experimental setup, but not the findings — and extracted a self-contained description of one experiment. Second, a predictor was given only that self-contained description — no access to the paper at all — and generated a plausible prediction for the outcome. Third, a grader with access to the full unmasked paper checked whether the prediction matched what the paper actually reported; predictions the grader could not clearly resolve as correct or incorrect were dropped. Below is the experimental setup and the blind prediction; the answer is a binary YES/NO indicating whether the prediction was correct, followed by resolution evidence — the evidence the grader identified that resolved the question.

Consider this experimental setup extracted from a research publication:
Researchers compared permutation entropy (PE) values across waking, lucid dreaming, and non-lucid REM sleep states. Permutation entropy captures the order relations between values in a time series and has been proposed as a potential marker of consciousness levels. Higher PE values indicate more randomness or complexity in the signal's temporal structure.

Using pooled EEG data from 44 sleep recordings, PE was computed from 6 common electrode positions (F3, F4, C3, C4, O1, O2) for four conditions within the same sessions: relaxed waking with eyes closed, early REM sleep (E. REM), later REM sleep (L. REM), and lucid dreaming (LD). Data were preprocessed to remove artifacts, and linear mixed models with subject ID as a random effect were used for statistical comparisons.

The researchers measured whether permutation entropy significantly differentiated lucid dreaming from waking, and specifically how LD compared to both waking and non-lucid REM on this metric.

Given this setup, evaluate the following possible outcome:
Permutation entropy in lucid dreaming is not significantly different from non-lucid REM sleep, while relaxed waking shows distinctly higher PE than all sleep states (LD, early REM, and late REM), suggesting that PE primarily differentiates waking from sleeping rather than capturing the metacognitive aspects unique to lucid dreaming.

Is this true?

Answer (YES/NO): NO